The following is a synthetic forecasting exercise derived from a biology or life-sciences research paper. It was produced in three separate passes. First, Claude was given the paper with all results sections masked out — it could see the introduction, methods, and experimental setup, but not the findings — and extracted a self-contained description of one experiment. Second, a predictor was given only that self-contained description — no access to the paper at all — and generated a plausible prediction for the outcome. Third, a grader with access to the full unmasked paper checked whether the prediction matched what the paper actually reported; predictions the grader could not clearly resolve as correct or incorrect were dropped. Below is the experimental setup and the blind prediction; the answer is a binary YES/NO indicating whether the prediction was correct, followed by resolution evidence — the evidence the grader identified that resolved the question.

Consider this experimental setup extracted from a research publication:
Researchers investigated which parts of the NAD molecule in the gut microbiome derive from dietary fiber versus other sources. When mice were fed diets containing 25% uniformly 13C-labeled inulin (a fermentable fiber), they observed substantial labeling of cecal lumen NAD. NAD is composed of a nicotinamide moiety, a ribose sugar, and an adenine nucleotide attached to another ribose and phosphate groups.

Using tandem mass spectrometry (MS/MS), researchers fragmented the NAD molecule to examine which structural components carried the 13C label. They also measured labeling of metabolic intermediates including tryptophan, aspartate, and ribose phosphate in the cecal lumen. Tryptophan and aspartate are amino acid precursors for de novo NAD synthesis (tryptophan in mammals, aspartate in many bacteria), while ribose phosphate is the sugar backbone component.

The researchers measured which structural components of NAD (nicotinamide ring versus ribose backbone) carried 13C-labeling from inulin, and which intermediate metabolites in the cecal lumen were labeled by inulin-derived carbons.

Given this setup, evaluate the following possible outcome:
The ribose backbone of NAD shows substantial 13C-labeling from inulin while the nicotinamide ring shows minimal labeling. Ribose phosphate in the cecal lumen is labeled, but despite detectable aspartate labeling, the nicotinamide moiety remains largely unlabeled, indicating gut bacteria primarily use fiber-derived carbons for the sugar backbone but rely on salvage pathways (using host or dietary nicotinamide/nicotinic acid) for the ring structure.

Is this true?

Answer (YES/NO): NO